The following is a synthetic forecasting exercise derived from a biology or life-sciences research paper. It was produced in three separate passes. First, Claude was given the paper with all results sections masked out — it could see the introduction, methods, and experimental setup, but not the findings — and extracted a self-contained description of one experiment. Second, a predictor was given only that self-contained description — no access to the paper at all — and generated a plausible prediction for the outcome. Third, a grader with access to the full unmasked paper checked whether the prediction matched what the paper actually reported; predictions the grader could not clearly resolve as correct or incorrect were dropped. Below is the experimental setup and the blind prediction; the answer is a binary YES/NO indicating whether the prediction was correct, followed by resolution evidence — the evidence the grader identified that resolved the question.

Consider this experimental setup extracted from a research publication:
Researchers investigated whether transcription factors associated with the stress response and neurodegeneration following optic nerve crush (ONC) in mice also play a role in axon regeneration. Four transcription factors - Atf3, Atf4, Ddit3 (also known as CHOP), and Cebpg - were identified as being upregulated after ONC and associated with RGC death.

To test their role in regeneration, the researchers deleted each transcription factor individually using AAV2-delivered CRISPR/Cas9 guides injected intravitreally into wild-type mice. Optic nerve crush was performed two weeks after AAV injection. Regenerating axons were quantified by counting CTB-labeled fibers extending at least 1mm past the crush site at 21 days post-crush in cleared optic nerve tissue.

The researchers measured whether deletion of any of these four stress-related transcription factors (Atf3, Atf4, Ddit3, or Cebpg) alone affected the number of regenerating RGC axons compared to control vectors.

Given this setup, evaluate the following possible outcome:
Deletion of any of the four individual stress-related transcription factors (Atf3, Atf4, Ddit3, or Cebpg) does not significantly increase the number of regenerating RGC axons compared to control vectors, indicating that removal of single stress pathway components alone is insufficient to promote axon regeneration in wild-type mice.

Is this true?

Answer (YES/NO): YES